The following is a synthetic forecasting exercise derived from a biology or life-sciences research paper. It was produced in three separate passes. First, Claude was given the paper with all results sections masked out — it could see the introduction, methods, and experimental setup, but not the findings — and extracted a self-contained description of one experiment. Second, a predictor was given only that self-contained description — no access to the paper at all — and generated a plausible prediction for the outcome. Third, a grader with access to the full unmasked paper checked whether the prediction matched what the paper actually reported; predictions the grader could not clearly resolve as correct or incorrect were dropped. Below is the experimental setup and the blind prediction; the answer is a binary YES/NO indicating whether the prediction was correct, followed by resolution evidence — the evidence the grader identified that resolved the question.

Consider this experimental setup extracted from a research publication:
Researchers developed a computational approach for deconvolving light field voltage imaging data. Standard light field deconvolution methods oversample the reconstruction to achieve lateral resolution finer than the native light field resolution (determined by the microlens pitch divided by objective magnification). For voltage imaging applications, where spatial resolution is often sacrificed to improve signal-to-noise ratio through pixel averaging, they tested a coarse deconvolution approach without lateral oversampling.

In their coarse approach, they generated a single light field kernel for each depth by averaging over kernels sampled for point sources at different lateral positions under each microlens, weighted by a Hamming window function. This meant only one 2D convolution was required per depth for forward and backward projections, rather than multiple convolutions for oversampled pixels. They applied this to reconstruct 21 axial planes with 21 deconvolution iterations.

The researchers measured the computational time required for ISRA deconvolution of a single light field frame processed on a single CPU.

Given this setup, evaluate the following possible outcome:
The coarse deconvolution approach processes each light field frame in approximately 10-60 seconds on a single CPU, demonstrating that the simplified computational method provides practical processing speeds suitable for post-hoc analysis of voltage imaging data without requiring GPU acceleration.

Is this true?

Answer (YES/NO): NO